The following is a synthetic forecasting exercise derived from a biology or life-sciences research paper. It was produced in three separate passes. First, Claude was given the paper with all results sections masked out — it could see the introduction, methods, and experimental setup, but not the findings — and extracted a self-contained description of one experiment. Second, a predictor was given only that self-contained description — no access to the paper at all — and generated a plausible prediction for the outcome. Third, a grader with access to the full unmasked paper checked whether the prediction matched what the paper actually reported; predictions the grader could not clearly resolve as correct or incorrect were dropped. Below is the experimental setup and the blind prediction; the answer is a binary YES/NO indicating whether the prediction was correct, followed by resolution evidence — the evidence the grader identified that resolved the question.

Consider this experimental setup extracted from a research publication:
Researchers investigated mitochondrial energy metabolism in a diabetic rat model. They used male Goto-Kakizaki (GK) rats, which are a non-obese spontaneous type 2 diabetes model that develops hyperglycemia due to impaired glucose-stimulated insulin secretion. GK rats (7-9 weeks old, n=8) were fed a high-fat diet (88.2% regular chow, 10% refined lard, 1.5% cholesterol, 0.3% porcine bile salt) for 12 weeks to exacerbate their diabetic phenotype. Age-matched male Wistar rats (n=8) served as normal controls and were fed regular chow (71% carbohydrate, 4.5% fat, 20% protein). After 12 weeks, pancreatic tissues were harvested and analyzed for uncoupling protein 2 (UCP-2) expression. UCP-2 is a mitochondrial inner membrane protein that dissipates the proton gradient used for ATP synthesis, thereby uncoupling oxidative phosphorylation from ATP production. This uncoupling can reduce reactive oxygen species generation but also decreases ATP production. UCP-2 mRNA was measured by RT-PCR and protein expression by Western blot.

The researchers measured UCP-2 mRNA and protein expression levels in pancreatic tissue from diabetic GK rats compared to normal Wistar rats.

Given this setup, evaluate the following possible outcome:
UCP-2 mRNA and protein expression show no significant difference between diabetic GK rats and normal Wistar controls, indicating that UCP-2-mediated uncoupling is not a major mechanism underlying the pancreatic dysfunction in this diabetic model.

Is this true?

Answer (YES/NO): NO